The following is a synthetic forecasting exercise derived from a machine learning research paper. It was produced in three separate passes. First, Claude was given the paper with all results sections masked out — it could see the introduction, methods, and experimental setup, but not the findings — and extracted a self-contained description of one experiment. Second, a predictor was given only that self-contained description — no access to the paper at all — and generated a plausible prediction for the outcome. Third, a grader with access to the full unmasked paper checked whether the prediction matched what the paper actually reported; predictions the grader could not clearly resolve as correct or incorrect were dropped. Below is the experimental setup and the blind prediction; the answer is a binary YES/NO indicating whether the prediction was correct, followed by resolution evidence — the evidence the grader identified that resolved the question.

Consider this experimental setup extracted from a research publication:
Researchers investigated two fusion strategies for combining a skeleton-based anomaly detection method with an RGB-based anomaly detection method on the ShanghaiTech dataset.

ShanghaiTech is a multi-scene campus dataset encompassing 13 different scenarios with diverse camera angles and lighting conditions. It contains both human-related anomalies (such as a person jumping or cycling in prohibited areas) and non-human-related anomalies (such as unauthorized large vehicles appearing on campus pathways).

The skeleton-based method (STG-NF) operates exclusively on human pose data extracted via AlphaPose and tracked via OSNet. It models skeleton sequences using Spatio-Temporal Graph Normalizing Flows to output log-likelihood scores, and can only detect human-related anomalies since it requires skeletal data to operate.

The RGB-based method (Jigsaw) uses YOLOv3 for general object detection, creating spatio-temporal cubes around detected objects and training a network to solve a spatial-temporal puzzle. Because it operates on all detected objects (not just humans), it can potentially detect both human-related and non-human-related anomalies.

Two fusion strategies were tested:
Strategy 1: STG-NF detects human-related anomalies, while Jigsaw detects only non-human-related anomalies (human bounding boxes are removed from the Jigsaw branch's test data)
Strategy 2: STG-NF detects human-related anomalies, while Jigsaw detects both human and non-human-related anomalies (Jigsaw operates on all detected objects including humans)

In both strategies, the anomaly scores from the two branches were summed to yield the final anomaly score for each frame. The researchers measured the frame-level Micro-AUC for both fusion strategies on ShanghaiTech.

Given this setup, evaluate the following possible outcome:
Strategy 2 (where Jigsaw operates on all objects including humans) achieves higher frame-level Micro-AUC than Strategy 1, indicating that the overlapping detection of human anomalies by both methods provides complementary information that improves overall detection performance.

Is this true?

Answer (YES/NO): YES